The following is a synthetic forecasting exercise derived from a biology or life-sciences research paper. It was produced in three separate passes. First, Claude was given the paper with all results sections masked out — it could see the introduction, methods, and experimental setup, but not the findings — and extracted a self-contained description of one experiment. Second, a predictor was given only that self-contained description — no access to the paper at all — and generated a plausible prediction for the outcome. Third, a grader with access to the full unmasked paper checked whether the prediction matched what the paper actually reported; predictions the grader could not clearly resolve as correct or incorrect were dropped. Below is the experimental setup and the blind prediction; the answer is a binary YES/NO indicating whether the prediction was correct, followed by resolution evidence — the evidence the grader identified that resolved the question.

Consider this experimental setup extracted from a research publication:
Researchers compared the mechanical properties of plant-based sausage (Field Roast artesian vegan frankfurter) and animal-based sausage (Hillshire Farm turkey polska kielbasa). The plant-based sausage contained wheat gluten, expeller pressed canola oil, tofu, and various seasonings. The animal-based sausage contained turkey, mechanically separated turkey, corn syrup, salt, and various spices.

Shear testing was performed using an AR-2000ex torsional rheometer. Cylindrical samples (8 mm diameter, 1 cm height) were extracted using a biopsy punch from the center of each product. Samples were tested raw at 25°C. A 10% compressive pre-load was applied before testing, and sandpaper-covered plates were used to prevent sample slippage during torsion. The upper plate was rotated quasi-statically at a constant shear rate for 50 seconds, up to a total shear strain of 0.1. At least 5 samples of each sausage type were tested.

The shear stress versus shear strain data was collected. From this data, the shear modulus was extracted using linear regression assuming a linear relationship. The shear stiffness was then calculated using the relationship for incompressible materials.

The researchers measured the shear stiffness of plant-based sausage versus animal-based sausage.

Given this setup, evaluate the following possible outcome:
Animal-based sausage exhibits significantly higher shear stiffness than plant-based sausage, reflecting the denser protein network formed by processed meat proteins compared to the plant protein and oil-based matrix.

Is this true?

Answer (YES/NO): NO